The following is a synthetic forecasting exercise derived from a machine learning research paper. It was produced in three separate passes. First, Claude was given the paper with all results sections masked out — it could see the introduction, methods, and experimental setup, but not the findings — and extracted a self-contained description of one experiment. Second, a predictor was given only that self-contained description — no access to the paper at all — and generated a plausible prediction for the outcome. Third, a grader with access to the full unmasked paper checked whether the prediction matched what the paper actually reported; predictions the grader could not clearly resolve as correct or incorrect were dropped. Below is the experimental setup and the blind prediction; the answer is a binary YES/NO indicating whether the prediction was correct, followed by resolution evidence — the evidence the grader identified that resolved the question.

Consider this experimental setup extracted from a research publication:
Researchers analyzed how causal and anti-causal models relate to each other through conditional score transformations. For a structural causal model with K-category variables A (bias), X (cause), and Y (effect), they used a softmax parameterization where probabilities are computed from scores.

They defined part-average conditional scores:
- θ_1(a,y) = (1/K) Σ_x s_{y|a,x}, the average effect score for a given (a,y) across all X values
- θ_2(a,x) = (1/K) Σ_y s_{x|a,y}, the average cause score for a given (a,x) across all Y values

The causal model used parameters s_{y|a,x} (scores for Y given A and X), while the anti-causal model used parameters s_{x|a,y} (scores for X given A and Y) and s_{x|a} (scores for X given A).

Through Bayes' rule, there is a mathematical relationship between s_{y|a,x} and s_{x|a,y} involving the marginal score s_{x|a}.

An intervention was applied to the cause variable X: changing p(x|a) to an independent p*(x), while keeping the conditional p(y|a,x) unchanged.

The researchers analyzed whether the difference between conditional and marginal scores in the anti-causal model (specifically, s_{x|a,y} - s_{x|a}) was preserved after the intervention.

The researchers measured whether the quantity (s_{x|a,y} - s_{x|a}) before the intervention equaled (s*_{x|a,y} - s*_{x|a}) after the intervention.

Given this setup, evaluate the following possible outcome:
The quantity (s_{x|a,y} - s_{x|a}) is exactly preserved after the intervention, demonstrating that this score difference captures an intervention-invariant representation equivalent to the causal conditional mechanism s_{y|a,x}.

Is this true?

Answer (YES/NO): YES